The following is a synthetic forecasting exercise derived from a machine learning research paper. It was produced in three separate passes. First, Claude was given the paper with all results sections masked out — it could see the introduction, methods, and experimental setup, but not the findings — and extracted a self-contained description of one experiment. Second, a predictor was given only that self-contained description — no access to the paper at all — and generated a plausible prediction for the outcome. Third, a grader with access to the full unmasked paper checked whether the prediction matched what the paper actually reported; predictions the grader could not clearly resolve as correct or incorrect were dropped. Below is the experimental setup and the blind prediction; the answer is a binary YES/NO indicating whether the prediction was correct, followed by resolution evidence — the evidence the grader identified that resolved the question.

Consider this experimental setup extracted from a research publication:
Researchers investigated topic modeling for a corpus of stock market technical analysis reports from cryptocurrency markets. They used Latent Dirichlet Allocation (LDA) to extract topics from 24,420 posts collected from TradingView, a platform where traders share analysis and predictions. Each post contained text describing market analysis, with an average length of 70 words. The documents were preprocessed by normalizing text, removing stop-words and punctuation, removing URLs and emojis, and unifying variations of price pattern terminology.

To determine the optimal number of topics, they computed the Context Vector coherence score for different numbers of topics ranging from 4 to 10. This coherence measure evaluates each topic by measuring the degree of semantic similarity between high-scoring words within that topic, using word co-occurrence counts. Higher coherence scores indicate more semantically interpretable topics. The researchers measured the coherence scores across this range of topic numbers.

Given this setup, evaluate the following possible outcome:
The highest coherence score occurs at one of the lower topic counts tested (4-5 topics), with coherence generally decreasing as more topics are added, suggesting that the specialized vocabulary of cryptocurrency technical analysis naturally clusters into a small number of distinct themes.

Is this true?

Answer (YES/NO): NO